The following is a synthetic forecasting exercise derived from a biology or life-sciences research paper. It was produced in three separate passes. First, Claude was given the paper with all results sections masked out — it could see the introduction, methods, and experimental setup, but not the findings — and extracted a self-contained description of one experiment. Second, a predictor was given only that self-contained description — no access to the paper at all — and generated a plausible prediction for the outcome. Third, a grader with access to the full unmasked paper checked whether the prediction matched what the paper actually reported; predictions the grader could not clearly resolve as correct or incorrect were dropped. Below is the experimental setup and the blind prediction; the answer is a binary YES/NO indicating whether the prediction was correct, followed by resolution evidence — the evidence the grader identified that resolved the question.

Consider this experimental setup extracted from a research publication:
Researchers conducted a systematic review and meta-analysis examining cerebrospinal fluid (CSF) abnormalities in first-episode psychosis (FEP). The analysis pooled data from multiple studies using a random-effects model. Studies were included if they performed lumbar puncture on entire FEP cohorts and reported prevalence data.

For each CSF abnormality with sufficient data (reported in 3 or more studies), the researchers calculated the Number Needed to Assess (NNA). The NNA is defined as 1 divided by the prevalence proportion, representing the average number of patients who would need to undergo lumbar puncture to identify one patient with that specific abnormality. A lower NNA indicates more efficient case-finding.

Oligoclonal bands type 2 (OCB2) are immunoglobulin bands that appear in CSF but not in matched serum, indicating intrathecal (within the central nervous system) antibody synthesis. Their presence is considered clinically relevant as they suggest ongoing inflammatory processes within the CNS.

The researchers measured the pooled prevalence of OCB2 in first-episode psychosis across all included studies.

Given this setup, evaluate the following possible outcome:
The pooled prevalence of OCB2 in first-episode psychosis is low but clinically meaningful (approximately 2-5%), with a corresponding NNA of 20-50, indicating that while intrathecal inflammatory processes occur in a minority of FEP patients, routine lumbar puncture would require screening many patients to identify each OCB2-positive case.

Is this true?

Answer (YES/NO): NO